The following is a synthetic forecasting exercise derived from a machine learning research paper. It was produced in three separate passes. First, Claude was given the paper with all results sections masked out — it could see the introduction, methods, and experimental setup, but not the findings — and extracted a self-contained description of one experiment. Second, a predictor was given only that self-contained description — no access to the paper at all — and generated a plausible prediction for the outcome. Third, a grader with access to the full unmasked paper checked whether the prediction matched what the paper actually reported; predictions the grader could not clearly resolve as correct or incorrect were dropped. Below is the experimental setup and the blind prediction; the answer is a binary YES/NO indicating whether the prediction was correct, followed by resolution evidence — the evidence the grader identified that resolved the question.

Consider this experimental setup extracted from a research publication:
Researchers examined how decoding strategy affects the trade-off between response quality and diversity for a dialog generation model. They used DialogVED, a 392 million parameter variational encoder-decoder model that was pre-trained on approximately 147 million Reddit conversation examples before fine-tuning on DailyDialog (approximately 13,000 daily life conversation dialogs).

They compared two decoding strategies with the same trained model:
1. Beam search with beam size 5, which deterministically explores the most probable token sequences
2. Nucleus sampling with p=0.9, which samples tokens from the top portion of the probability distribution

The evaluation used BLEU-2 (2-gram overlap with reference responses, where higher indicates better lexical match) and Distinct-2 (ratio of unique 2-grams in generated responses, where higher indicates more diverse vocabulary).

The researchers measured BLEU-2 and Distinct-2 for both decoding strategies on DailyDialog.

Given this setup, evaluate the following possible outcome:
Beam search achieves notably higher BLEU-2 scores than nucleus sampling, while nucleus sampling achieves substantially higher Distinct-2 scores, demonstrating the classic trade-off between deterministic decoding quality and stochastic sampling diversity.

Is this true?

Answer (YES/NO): YES